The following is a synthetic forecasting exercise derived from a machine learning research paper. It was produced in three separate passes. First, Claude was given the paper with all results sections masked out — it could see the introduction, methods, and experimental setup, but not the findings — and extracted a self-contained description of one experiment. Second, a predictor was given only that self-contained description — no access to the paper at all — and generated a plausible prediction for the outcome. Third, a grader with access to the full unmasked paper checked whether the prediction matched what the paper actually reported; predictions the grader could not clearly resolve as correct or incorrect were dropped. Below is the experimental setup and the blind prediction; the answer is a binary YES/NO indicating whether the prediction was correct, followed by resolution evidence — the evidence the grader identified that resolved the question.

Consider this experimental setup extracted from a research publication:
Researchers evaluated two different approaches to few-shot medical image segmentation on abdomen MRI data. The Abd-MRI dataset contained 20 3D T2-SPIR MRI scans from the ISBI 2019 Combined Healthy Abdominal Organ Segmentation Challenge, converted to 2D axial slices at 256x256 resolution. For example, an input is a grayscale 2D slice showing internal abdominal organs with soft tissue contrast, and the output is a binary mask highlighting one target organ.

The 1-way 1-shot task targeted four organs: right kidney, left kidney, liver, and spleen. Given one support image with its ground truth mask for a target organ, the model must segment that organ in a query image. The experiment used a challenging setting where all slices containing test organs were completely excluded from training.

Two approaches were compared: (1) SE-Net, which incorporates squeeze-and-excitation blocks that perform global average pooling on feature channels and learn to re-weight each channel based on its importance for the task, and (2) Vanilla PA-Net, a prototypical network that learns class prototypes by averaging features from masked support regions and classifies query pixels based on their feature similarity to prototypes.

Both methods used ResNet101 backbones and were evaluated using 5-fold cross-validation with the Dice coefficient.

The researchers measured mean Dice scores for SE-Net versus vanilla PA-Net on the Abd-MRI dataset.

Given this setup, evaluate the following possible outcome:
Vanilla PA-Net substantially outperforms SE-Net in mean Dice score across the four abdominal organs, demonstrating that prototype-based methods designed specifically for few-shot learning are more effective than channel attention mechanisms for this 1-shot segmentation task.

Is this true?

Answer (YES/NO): NO